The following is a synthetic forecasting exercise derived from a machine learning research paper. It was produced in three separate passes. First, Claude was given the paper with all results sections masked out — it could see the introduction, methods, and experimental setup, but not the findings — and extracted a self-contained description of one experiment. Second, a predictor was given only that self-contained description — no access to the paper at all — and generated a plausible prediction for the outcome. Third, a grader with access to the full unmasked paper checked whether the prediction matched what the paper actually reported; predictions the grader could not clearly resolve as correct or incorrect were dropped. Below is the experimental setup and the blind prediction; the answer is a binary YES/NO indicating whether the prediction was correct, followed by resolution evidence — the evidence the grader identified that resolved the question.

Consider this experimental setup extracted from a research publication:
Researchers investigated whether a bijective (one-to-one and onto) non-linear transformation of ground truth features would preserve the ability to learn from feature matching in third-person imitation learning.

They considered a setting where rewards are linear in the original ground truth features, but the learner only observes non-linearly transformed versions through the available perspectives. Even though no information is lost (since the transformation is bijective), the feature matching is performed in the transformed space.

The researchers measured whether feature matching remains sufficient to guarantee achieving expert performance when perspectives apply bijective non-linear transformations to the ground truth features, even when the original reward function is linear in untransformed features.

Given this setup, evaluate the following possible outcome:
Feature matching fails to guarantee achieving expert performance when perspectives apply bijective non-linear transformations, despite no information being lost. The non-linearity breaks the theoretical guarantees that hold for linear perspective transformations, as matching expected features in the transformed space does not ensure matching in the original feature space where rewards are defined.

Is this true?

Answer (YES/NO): YES